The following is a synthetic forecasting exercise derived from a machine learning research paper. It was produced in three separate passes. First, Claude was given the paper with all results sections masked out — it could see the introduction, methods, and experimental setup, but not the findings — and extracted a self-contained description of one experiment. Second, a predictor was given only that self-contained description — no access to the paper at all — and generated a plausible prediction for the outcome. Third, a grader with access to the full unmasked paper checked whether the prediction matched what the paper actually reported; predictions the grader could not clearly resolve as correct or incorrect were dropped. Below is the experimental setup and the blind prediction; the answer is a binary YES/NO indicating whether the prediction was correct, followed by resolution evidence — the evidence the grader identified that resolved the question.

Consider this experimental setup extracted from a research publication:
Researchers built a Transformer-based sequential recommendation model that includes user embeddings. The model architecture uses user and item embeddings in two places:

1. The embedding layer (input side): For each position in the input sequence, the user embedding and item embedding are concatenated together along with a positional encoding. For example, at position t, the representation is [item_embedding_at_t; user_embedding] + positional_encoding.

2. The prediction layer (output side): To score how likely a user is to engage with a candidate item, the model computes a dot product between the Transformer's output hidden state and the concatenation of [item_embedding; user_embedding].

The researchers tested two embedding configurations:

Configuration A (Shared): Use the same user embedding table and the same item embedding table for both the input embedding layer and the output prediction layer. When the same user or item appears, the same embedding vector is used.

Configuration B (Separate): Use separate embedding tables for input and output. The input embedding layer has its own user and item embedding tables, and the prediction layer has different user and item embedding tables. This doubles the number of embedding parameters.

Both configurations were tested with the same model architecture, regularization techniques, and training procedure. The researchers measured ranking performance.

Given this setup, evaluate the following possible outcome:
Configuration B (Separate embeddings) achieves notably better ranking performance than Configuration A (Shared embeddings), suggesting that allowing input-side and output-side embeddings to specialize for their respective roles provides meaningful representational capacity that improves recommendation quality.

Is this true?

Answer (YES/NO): NO